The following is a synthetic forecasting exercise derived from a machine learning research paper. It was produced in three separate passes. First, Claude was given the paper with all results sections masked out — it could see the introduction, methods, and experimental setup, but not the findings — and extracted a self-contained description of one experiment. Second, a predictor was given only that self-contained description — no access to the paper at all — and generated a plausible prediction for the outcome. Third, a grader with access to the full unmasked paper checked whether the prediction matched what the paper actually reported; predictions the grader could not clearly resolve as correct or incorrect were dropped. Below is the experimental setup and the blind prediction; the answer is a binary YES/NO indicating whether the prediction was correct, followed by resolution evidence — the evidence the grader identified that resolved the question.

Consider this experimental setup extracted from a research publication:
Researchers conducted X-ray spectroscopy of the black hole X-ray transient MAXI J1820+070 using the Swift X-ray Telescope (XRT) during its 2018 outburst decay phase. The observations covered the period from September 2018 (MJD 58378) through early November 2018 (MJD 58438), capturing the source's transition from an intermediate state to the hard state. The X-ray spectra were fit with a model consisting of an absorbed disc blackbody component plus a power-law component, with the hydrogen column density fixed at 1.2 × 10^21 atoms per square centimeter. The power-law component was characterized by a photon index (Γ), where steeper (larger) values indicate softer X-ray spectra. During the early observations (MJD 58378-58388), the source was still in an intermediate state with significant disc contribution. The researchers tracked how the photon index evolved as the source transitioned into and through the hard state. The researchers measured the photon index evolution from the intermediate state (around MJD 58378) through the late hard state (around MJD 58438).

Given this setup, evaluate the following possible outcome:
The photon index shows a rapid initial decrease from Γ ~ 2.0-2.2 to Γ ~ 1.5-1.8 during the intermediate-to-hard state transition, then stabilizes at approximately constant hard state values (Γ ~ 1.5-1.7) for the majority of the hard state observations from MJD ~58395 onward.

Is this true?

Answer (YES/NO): NO